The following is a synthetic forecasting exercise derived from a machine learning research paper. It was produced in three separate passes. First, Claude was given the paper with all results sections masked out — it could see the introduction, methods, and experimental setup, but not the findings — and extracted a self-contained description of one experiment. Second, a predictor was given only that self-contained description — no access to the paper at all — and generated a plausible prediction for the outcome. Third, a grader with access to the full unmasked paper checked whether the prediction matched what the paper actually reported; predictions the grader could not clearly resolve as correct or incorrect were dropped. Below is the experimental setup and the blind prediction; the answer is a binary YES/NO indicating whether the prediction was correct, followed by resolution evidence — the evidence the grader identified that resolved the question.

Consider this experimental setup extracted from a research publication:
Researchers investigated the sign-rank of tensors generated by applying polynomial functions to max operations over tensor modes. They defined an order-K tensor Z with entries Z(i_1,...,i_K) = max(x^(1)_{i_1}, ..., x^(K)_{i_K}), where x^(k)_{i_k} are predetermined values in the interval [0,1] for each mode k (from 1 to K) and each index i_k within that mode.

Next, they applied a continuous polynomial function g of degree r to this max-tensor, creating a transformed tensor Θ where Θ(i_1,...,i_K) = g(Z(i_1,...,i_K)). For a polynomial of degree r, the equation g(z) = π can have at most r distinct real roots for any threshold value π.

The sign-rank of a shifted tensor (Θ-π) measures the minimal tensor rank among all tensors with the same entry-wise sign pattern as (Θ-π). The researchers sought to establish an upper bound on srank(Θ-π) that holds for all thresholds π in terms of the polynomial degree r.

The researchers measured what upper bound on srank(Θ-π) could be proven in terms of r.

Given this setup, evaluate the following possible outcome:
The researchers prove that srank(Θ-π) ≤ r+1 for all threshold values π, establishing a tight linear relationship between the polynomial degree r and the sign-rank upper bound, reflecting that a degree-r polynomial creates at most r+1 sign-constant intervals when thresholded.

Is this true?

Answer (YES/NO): NO